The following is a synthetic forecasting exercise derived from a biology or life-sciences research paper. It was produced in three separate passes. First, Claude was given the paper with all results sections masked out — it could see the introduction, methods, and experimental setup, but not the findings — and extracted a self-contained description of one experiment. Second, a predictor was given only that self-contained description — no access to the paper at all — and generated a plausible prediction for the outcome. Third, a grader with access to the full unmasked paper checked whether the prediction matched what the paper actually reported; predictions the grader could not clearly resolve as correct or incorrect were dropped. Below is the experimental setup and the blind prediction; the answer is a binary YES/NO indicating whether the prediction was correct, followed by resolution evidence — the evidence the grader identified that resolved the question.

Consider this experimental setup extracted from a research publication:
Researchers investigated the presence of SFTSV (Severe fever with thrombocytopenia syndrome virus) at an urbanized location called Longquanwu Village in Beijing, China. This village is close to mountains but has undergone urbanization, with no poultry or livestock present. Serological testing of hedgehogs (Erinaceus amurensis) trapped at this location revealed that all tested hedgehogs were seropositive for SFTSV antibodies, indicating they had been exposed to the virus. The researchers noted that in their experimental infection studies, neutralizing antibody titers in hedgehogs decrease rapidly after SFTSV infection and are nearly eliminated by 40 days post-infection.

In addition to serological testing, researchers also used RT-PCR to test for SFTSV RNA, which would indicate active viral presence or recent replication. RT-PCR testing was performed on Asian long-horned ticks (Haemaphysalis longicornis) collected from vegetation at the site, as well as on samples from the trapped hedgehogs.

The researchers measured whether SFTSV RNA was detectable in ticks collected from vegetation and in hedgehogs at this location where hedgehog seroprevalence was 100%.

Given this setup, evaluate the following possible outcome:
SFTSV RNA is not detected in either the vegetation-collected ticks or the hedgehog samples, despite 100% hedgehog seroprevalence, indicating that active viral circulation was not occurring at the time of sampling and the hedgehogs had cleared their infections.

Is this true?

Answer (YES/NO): YES